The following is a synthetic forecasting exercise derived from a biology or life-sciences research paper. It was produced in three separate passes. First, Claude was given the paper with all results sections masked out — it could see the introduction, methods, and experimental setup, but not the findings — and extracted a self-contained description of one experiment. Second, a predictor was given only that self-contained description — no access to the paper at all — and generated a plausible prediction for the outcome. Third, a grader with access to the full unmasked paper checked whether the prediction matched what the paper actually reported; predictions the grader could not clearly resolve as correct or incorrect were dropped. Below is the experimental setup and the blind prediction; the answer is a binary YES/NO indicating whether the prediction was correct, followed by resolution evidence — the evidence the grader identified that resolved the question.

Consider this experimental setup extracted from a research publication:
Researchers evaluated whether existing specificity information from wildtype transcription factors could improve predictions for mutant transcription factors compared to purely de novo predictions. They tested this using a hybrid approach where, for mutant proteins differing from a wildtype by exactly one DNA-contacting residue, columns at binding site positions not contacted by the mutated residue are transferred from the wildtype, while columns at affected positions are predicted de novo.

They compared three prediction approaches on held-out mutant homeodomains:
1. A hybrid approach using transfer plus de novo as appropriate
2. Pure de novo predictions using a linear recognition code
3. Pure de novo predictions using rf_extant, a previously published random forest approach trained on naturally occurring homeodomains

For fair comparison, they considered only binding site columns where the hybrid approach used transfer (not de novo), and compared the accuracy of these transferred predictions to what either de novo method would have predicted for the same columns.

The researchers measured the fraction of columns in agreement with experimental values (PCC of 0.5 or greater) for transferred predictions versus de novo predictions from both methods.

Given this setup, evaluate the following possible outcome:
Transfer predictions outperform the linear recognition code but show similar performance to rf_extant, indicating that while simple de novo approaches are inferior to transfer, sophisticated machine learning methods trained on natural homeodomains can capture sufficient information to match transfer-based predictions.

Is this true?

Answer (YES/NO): NO